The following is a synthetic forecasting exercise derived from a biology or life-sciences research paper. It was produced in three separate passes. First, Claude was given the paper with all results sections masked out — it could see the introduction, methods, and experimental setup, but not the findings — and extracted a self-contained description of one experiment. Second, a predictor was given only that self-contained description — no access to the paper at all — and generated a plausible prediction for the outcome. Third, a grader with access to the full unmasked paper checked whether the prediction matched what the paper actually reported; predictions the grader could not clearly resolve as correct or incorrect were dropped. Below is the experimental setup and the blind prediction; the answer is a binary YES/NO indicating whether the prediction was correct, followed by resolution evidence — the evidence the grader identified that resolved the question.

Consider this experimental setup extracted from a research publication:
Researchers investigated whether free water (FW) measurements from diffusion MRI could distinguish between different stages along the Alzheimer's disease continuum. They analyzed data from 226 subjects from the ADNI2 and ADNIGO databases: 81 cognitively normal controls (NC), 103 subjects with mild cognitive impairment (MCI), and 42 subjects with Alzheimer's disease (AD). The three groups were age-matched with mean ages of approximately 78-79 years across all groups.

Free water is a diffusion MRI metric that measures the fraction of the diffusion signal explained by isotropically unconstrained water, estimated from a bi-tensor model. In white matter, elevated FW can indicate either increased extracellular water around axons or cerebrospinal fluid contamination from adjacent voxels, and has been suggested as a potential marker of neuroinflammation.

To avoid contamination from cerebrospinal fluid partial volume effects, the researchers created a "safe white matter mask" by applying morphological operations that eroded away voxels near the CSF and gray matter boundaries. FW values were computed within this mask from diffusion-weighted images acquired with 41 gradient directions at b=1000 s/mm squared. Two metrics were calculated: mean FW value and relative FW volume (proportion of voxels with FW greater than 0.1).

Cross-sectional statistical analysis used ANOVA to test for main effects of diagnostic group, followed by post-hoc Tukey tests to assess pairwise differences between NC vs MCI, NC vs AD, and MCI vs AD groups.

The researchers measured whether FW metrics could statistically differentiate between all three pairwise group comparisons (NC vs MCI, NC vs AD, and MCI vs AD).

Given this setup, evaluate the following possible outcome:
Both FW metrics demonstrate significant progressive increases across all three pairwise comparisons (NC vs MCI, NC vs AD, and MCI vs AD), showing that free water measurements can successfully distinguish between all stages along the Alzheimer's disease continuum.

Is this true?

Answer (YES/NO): NO